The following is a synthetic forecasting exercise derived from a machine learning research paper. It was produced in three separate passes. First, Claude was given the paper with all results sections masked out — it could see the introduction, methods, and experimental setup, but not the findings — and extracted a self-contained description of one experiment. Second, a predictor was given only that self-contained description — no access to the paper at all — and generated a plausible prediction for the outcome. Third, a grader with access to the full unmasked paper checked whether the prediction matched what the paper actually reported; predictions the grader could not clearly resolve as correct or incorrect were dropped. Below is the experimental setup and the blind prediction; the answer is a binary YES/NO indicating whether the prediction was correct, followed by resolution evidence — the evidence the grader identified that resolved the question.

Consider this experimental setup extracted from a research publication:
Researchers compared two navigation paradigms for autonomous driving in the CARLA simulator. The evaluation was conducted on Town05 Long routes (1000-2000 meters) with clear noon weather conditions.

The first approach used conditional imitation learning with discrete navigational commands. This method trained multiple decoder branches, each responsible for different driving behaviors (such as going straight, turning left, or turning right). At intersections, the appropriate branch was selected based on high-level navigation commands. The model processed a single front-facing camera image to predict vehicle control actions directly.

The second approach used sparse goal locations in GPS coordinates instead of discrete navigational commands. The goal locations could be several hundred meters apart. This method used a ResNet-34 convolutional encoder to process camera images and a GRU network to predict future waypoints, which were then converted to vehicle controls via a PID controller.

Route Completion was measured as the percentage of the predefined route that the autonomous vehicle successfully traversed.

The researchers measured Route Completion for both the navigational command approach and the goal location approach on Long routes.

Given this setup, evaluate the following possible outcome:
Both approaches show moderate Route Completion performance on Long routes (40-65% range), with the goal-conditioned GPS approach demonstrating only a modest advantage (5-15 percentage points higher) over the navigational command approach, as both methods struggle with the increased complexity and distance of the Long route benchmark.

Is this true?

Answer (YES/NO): NO